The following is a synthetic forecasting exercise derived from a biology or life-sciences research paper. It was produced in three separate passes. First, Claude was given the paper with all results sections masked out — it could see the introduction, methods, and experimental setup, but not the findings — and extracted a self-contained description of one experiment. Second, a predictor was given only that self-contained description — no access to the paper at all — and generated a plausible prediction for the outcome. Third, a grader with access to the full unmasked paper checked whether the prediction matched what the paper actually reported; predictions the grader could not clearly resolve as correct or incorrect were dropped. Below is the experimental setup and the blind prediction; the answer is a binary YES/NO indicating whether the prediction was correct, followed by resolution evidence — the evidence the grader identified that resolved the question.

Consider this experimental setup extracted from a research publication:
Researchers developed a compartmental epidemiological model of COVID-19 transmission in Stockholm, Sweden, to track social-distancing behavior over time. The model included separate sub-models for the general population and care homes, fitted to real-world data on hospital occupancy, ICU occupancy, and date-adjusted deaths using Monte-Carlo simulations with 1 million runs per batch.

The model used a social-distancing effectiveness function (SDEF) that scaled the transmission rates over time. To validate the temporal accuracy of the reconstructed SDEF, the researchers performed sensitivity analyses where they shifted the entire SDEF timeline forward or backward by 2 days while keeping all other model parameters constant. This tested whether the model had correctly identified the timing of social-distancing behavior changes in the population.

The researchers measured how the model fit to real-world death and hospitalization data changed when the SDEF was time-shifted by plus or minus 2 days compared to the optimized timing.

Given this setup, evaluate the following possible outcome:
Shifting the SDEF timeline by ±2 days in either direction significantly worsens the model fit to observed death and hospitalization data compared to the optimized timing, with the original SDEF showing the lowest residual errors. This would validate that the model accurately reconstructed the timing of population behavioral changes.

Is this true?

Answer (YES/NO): YES